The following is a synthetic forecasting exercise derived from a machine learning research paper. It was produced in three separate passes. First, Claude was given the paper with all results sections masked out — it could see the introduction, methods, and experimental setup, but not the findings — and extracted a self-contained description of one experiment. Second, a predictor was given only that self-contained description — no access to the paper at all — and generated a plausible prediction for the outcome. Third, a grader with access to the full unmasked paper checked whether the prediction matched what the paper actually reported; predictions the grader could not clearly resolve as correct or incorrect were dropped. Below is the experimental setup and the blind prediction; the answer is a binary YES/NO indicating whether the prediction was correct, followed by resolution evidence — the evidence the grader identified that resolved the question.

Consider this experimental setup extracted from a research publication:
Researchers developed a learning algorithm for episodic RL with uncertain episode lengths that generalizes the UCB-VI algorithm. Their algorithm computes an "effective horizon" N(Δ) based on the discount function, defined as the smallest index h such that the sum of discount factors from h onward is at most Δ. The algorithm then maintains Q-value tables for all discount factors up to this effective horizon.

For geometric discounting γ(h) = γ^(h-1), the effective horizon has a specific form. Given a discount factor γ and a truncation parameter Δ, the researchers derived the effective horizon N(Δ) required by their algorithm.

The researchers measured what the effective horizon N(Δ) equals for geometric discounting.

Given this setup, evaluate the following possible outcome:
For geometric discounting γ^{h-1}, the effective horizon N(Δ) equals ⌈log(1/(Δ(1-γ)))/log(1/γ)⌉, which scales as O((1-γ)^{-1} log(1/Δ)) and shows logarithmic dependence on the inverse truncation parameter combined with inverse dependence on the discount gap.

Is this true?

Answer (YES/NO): NO